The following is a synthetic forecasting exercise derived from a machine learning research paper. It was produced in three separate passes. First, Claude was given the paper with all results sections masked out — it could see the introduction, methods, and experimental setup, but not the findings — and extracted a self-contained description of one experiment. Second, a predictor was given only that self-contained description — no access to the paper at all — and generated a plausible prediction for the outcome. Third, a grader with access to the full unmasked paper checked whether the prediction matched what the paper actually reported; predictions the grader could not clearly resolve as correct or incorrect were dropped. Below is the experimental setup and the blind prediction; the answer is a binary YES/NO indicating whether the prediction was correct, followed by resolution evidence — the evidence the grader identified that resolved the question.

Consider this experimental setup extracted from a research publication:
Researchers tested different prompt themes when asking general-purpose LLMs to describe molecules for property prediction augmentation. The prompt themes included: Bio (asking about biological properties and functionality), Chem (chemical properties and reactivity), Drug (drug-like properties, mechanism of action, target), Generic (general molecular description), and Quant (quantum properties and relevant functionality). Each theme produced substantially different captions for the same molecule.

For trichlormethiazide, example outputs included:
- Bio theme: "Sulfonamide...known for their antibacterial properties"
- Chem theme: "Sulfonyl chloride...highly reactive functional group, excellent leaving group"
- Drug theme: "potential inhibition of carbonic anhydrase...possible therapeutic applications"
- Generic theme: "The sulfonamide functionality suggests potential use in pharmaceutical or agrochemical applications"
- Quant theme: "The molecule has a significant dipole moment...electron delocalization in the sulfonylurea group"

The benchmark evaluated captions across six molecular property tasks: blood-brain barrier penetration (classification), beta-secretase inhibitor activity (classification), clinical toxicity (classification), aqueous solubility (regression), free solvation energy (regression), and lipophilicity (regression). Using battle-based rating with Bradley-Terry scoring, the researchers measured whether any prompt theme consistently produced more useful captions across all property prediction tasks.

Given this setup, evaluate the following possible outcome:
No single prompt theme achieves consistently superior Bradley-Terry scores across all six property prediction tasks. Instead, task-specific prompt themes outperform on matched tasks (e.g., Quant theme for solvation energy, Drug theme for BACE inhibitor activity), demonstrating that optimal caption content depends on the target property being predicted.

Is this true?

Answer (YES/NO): NO